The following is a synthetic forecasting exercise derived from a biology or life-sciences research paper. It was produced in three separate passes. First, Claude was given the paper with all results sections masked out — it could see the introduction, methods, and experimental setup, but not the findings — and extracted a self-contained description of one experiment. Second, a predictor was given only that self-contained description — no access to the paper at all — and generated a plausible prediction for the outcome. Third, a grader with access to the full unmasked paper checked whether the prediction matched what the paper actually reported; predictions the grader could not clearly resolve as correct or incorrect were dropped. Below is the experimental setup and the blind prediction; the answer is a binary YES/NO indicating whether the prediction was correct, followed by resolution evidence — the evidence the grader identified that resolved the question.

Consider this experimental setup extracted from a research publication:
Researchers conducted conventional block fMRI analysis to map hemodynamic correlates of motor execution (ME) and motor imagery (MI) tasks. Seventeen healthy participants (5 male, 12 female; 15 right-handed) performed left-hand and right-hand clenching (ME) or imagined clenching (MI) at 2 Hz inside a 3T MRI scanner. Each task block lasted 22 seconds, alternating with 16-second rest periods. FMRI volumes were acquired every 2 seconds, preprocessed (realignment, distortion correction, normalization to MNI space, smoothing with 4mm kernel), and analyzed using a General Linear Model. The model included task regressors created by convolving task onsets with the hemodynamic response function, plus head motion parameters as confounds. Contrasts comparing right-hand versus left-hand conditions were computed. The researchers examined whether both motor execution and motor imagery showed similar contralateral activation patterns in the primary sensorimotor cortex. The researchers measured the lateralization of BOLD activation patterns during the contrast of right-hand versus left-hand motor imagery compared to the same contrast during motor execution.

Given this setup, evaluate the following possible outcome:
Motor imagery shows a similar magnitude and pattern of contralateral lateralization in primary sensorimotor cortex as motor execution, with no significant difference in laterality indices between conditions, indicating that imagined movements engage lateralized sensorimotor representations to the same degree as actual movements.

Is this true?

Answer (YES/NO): NO